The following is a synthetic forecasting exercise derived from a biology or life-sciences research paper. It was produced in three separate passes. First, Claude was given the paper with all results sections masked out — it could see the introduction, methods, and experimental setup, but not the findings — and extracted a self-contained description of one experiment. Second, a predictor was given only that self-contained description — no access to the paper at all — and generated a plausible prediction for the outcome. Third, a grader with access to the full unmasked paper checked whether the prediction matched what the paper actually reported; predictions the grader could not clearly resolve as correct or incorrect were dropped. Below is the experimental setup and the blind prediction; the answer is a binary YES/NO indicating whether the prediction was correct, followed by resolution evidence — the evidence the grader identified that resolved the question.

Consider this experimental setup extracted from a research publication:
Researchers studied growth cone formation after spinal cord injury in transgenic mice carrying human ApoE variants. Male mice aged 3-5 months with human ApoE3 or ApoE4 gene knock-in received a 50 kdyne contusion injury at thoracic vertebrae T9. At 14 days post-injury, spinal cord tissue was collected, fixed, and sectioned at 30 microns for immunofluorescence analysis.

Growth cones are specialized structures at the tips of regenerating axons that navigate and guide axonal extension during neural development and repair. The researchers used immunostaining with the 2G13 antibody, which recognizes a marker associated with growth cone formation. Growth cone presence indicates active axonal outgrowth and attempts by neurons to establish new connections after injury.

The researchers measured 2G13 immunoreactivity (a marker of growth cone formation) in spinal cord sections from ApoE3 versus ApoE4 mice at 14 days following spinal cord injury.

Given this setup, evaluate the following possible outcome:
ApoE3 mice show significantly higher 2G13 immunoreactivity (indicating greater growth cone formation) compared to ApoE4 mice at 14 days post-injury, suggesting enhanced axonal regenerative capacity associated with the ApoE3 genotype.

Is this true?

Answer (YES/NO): YES